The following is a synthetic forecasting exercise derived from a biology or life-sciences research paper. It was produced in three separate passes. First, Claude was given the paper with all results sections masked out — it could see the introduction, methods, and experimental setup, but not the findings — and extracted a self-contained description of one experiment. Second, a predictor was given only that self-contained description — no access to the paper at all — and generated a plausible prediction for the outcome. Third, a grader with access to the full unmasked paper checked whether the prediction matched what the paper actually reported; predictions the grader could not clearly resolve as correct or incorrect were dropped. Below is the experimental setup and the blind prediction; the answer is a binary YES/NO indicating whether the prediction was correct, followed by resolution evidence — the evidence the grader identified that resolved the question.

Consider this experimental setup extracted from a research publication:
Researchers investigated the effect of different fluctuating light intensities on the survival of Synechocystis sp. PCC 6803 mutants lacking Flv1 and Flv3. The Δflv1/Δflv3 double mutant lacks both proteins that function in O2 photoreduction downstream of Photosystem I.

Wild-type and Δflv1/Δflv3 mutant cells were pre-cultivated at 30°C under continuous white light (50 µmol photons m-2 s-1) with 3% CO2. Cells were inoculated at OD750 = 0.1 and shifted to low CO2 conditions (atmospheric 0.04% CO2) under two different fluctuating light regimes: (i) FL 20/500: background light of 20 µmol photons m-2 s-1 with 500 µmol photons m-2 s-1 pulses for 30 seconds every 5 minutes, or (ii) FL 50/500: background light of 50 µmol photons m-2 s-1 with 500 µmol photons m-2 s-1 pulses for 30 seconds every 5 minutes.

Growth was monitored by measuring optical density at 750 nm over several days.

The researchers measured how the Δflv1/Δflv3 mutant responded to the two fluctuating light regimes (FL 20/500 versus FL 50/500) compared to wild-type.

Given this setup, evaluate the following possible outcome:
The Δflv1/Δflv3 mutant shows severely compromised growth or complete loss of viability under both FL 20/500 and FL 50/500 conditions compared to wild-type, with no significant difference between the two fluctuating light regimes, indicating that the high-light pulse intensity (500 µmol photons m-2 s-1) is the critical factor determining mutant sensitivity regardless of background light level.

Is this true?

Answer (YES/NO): NO